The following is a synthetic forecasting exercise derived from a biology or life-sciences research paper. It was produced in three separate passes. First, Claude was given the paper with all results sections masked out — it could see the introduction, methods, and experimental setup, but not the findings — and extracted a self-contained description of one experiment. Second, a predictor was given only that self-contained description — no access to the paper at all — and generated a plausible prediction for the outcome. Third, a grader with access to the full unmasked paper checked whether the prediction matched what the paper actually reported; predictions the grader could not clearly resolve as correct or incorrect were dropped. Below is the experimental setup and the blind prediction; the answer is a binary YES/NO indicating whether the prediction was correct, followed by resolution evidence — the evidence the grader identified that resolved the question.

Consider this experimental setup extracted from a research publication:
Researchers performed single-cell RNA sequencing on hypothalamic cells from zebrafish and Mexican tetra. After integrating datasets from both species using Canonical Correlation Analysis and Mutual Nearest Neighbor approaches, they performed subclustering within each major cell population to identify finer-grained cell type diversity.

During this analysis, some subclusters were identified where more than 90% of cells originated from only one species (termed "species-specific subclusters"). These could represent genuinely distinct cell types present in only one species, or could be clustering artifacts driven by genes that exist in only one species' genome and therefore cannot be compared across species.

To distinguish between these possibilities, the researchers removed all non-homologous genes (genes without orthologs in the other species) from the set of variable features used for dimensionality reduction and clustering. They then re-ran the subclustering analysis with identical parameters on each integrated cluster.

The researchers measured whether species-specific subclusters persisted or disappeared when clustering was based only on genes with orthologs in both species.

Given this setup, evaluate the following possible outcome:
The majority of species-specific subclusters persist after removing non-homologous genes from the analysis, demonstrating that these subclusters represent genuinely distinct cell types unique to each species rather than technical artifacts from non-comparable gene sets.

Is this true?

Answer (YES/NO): YES